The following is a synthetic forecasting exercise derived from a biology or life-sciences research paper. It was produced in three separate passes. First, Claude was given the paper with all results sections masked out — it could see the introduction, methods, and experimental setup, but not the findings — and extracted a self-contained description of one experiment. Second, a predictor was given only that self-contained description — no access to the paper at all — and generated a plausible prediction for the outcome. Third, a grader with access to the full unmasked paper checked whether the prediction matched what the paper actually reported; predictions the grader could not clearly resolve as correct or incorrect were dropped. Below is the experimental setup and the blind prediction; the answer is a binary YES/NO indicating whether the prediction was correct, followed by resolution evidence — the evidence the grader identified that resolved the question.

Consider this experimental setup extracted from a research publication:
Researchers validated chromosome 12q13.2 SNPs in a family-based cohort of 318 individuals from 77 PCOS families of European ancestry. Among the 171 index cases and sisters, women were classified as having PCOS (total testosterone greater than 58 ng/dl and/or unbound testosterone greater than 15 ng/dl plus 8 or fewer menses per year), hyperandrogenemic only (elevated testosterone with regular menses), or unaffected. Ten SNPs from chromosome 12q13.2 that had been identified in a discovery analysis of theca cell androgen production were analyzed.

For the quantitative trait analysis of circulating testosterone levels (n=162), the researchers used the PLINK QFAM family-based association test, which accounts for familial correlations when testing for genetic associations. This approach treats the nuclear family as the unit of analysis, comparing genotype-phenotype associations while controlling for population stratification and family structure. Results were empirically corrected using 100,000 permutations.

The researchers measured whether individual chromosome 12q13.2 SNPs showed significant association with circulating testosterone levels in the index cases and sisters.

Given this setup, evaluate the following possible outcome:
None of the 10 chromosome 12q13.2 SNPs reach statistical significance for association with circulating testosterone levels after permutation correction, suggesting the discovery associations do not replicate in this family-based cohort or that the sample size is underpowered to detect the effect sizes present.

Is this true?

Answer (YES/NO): YES